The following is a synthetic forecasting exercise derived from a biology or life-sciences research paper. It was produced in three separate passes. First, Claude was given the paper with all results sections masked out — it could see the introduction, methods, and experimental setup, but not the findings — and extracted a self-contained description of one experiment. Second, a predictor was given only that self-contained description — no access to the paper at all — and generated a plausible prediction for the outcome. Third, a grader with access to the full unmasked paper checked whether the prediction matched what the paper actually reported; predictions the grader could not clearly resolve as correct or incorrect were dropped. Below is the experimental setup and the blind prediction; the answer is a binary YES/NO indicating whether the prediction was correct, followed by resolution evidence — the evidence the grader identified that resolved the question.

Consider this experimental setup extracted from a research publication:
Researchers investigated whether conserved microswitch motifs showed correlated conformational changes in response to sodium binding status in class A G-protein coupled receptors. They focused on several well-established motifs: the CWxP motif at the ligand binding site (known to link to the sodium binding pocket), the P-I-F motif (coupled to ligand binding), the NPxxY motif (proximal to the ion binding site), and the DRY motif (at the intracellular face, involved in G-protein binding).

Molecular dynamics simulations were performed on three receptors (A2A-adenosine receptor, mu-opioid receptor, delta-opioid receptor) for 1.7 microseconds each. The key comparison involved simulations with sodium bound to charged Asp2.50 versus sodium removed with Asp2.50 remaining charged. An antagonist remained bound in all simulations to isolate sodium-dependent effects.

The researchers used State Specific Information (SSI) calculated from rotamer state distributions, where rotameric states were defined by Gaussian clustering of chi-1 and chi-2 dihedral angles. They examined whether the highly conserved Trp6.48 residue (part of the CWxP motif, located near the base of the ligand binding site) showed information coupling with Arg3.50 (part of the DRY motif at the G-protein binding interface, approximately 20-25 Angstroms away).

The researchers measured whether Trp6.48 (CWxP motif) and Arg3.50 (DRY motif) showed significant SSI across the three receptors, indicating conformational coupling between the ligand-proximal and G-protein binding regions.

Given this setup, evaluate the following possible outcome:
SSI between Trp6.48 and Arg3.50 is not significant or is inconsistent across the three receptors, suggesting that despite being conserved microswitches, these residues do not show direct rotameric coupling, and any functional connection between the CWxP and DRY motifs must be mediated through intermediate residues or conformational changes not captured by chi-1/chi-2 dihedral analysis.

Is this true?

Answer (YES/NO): YES